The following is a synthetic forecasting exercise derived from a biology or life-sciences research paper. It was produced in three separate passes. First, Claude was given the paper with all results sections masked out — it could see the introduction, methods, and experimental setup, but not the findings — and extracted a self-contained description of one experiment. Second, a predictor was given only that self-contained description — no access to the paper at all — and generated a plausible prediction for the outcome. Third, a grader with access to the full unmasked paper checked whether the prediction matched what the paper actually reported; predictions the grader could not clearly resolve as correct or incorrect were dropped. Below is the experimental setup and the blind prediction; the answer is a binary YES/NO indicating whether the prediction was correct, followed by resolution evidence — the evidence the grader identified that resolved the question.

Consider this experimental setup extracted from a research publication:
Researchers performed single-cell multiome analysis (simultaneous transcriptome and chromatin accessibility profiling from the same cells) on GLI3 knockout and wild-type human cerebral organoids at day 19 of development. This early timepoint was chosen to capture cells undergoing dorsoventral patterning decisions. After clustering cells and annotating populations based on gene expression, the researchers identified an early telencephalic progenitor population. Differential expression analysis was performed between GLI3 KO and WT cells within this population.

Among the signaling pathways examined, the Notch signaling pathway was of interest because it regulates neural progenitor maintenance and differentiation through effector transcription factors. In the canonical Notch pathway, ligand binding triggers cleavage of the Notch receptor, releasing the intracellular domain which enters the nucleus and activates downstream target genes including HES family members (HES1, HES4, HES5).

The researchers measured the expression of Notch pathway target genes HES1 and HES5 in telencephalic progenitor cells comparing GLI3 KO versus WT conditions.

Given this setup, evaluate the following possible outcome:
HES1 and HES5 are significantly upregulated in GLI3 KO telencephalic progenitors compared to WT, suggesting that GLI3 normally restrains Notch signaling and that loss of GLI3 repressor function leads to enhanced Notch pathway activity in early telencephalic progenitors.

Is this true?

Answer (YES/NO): NO